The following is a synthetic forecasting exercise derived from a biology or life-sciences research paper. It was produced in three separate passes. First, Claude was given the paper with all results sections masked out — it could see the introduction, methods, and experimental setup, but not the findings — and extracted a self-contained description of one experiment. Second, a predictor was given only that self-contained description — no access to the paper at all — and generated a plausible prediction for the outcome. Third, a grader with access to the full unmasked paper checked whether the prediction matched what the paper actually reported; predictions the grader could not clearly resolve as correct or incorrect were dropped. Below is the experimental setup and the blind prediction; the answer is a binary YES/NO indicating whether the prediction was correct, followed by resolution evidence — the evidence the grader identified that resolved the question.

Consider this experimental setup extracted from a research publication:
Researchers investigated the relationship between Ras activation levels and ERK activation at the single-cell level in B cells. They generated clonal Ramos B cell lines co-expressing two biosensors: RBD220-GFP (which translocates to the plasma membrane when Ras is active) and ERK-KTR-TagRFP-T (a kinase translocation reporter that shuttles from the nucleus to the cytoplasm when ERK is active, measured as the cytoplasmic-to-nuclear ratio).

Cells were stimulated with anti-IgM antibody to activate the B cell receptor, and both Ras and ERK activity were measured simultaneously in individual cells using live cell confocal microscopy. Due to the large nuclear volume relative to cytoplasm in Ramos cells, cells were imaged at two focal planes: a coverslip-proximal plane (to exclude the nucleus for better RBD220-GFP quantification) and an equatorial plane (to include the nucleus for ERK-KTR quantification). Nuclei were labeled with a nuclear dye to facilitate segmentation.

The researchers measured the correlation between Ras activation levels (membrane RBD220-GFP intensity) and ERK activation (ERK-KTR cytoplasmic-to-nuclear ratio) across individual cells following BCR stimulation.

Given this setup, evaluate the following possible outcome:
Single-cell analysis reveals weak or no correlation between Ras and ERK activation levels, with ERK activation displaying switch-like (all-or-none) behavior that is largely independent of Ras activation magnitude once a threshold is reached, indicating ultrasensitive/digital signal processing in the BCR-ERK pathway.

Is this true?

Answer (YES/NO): NO